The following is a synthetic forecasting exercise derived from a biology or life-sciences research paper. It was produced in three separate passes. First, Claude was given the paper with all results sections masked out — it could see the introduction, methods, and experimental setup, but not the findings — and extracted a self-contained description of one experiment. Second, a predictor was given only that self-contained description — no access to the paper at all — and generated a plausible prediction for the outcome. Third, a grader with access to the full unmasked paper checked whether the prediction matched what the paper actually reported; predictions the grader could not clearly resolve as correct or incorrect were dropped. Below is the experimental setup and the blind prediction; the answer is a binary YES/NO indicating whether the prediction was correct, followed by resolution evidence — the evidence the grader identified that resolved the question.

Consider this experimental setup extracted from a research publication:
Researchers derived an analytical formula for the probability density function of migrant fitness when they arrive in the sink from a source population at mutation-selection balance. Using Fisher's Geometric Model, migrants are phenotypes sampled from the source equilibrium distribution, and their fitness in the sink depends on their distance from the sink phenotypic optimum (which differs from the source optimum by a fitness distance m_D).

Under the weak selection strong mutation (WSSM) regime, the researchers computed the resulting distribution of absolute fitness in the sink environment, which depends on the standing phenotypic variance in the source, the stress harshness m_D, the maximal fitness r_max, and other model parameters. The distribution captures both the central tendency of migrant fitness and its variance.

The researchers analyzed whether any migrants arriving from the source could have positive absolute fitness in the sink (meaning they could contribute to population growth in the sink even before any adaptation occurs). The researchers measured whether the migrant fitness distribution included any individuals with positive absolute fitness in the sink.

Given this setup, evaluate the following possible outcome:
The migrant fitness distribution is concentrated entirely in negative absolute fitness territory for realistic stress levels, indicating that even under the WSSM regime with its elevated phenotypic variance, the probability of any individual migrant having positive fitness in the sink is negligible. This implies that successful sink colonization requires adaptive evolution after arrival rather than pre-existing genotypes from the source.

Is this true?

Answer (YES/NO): NO